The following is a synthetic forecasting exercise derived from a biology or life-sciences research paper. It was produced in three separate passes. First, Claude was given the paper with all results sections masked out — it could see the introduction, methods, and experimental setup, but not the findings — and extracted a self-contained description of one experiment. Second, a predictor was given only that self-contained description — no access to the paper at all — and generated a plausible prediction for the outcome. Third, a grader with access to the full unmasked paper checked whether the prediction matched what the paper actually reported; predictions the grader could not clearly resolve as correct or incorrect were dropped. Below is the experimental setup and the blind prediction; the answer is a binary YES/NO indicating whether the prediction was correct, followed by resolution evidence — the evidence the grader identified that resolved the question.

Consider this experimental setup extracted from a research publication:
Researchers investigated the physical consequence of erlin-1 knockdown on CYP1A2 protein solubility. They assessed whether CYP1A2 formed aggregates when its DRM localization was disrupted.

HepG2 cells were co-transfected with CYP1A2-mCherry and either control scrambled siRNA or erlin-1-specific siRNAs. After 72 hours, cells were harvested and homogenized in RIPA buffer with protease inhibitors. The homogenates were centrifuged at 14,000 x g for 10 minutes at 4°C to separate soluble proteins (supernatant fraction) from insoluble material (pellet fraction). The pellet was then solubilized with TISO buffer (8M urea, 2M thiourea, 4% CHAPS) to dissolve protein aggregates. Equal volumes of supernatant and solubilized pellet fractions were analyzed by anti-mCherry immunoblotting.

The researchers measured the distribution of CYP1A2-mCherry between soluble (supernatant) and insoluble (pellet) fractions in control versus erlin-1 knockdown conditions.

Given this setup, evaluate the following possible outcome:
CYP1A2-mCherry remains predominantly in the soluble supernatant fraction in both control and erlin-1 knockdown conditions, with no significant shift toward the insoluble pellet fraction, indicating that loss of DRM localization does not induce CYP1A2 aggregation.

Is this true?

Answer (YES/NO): NO